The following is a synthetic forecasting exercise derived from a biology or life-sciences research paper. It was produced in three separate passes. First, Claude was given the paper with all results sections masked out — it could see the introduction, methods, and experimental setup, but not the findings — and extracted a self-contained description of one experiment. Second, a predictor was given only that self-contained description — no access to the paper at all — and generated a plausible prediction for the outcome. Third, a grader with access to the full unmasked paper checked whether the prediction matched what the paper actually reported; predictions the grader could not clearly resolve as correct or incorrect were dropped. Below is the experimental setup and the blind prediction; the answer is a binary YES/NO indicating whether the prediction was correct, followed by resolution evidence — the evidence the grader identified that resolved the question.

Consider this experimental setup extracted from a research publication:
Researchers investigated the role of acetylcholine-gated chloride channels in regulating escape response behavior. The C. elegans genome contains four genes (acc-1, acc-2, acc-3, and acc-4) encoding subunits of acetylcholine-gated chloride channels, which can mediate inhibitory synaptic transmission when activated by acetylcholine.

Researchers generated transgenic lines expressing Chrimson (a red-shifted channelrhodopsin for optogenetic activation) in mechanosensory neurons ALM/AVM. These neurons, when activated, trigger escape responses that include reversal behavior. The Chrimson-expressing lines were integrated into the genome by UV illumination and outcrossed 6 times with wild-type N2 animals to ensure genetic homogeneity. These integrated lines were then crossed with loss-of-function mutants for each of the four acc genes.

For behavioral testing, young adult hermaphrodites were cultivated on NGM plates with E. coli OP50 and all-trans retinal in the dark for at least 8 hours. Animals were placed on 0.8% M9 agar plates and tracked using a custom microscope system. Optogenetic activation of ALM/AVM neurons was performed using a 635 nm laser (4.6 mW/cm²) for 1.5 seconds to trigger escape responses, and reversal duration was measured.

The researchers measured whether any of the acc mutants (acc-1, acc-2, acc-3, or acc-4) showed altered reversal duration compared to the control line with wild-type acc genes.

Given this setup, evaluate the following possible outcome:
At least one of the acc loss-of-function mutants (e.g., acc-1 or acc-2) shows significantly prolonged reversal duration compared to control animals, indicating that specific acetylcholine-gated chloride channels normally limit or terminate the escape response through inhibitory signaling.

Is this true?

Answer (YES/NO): YES